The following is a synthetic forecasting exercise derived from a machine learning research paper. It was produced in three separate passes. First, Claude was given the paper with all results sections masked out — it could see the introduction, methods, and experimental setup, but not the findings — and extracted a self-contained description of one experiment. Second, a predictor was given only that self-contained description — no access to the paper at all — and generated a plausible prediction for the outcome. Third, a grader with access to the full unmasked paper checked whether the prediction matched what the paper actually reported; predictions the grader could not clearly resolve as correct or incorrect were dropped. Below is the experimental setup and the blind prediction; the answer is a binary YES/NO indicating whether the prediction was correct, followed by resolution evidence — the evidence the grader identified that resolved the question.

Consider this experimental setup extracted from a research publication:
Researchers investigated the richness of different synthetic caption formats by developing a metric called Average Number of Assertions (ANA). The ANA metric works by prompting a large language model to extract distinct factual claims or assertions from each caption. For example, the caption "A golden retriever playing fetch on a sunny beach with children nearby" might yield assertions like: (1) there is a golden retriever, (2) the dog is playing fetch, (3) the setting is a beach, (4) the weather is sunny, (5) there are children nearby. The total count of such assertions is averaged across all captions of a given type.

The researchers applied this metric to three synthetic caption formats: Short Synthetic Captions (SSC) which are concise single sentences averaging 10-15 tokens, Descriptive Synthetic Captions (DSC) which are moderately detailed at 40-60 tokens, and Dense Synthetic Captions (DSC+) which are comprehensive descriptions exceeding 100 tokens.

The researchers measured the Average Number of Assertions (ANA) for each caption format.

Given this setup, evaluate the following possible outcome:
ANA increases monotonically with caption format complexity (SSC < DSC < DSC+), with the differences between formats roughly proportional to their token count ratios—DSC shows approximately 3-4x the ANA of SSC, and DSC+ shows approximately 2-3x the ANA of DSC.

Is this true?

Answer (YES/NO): NO